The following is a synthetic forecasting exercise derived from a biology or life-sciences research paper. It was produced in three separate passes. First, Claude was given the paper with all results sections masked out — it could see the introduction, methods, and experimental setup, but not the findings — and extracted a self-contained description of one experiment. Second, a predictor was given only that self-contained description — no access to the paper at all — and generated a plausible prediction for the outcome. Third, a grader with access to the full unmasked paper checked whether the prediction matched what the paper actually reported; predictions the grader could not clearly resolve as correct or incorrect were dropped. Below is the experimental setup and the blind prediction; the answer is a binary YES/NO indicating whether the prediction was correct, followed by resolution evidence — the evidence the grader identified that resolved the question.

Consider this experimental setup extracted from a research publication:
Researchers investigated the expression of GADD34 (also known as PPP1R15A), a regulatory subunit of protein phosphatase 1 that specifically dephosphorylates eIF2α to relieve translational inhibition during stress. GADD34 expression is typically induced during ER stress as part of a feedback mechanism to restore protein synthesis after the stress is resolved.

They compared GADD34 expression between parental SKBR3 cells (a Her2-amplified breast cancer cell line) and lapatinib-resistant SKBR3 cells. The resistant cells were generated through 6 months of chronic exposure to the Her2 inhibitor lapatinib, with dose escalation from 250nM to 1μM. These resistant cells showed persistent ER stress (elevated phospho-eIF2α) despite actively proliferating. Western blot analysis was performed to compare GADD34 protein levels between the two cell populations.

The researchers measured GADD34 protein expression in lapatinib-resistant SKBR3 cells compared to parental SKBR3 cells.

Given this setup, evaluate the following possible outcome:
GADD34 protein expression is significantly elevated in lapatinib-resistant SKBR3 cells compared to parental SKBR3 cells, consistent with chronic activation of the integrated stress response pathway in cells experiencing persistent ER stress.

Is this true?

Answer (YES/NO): YES